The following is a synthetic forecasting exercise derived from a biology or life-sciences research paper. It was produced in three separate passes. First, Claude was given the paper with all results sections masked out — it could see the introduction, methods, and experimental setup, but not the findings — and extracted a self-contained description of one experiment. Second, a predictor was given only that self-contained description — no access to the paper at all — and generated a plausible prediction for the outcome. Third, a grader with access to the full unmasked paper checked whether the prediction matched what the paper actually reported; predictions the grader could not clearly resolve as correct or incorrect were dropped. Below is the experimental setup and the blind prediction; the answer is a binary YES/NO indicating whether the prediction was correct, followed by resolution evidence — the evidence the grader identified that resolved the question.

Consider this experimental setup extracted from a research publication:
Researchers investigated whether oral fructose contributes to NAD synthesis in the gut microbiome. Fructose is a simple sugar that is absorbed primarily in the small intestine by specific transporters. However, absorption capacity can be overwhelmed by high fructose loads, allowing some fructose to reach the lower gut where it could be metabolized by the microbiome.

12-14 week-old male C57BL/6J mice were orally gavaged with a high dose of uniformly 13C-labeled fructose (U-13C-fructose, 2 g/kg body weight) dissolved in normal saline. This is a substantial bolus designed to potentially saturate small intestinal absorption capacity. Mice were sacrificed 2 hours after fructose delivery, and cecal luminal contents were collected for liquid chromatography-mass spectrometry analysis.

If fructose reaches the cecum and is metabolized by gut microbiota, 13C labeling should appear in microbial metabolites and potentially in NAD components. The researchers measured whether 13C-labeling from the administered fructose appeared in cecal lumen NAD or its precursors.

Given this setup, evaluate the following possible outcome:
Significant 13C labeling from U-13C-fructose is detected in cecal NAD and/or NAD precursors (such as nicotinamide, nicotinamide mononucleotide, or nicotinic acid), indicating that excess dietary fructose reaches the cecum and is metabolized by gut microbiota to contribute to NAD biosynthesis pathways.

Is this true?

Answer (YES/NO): YES